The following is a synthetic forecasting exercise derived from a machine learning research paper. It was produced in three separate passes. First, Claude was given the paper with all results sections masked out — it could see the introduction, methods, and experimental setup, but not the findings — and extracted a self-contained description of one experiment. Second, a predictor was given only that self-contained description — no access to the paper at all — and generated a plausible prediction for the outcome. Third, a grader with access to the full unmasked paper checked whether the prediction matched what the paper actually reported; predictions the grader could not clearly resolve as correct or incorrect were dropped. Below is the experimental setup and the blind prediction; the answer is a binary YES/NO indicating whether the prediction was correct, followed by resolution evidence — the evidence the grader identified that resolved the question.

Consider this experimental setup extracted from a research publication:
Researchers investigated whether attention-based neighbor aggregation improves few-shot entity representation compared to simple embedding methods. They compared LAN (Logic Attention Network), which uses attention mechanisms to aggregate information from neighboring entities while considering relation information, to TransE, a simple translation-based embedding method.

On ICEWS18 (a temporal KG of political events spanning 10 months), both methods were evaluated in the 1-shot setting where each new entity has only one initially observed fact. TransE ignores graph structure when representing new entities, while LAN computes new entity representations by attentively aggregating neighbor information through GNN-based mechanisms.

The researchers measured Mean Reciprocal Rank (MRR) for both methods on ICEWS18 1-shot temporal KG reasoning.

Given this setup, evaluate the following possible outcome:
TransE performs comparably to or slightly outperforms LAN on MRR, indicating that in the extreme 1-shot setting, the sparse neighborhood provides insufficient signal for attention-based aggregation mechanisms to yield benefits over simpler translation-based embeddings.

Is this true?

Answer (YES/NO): NO